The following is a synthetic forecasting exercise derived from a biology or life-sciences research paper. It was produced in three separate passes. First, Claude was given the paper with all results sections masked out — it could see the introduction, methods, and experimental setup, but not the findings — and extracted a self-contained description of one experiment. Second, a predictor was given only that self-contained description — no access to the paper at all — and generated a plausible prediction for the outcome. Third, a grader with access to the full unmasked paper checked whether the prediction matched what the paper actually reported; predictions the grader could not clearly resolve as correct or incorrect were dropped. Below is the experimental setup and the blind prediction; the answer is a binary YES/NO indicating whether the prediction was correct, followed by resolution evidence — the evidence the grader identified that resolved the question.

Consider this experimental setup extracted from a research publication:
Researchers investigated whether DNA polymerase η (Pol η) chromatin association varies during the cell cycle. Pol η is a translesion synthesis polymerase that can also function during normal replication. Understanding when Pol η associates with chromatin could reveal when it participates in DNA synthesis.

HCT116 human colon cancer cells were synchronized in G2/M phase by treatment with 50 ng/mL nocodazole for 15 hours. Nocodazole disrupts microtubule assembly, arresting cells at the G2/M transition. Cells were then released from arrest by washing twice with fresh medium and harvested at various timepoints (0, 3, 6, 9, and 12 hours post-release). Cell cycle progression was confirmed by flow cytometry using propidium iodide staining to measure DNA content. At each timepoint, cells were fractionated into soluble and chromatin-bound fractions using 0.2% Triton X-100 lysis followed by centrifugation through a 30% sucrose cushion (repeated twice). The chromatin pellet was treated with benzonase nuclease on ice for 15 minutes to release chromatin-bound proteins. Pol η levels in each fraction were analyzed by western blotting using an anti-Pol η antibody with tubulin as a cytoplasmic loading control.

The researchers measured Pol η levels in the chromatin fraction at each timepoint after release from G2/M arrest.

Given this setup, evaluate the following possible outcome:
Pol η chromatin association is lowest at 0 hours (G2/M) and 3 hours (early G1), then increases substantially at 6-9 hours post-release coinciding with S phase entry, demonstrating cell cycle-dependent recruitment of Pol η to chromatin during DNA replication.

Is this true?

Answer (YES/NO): NO